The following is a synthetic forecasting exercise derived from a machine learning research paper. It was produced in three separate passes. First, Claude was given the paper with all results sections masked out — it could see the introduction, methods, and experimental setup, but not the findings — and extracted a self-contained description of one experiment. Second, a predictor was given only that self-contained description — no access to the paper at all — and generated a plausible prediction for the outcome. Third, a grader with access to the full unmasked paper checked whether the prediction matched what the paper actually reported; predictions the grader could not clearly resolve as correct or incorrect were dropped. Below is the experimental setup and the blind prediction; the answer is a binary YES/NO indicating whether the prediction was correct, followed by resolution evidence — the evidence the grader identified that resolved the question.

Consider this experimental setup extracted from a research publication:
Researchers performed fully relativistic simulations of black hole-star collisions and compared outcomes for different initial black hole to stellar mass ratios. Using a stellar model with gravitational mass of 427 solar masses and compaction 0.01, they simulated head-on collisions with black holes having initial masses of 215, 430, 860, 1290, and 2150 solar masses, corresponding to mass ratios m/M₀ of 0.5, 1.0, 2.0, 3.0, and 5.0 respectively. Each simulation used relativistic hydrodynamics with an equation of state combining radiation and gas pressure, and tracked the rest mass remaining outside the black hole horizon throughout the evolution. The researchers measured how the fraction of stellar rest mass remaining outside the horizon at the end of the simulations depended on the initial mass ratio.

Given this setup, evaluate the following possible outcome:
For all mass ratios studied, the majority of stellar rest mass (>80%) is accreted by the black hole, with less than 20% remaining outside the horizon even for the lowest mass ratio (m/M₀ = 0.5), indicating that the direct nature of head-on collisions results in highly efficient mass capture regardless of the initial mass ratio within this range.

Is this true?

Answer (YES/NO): YES